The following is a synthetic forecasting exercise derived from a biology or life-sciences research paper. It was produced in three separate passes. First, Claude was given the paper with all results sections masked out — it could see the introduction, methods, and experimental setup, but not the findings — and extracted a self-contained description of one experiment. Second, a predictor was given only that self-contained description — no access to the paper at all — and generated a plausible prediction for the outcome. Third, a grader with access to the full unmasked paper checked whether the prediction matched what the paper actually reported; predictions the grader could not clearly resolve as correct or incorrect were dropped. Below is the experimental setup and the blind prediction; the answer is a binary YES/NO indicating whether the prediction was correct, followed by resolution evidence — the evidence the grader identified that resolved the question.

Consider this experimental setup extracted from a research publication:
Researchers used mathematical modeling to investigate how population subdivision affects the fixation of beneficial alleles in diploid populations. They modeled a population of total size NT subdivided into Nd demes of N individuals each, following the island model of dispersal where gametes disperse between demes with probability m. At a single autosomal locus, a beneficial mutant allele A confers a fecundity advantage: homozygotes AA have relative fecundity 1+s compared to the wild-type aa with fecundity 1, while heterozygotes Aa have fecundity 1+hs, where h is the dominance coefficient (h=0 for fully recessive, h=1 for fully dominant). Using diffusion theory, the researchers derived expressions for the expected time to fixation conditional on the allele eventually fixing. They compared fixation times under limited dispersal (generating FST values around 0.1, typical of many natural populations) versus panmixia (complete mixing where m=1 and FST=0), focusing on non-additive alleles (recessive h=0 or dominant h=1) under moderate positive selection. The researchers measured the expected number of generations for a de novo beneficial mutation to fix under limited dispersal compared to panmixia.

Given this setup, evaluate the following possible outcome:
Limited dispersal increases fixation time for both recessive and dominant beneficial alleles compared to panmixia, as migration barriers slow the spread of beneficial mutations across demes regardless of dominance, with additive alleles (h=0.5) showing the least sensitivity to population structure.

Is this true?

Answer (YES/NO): NO